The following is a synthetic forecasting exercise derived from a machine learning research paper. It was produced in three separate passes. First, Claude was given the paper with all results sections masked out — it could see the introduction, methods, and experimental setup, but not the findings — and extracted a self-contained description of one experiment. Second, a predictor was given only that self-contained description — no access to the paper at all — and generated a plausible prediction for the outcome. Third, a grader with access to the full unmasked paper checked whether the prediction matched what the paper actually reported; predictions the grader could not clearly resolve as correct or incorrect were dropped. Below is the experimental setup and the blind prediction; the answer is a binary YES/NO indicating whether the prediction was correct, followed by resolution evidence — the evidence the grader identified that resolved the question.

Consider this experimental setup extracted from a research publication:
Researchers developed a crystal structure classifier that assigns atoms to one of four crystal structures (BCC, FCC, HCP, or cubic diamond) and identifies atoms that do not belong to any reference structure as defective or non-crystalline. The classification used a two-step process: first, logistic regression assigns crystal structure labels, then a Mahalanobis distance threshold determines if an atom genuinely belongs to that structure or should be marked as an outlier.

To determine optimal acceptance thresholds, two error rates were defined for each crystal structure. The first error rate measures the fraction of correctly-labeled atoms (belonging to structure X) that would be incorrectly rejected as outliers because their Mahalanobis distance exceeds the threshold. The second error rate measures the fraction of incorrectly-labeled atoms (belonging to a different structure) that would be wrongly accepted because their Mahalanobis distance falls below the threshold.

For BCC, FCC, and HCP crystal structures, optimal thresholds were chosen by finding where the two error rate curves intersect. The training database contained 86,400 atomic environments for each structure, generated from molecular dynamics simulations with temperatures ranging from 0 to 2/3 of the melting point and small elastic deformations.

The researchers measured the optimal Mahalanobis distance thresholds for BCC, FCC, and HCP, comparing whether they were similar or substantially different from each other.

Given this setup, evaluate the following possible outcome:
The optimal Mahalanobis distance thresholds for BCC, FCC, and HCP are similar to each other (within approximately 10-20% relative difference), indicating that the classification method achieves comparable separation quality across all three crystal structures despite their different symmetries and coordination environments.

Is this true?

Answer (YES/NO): YES